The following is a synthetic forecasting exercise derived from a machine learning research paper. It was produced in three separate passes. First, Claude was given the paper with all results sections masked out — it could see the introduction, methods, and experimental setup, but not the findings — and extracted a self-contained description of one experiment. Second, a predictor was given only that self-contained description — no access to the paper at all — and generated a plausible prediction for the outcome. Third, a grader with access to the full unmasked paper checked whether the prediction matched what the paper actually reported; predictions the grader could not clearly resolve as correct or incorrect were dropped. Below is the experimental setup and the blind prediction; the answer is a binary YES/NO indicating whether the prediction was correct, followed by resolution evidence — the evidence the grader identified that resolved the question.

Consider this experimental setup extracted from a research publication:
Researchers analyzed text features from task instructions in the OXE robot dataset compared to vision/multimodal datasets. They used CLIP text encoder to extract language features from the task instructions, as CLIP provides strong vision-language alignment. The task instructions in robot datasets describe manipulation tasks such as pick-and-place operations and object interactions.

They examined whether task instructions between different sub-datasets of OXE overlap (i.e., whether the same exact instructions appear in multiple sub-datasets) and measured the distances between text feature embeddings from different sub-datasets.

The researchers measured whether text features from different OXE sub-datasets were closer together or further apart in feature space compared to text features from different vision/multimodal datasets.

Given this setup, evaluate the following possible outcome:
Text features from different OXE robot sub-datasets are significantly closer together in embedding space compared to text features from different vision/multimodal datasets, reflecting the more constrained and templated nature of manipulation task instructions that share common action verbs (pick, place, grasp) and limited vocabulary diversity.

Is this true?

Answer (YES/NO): YES